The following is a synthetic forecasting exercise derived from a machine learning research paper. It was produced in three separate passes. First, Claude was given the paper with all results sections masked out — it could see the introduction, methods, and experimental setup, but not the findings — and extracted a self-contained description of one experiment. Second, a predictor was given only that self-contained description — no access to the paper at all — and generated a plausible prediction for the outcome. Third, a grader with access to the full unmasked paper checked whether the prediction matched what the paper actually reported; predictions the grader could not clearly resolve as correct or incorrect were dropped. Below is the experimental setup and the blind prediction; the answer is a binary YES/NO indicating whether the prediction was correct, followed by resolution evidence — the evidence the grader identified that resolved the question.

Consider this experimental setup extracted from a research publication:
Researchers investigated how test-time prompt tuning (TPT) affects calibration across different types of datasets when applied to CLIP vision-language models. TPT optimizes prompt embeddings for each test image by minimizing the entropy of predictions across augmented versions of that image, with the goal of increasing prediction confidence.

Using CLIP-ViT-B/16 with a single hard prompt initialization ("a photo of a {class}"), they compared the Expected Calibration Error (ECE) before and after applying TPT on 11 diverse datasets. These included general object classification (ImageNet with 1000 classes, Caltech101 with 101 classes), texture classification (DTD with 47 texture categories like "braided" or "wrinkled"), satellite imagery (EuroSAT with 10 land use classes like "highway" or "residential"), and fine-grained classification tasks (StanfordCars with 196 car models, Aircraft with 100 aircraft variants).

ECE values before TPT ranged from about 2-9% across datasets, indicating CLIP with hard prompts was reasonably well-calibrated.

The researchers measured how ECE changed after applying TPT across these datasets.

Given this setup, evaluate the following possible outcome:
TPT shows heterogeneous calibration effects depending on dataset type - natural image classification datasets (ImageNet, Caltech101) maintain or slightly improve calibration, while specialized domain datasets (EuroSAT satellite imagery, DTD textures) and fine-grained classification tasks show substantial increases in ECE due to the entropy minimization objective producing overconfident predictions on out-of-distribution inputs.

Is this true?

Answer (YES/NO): NO